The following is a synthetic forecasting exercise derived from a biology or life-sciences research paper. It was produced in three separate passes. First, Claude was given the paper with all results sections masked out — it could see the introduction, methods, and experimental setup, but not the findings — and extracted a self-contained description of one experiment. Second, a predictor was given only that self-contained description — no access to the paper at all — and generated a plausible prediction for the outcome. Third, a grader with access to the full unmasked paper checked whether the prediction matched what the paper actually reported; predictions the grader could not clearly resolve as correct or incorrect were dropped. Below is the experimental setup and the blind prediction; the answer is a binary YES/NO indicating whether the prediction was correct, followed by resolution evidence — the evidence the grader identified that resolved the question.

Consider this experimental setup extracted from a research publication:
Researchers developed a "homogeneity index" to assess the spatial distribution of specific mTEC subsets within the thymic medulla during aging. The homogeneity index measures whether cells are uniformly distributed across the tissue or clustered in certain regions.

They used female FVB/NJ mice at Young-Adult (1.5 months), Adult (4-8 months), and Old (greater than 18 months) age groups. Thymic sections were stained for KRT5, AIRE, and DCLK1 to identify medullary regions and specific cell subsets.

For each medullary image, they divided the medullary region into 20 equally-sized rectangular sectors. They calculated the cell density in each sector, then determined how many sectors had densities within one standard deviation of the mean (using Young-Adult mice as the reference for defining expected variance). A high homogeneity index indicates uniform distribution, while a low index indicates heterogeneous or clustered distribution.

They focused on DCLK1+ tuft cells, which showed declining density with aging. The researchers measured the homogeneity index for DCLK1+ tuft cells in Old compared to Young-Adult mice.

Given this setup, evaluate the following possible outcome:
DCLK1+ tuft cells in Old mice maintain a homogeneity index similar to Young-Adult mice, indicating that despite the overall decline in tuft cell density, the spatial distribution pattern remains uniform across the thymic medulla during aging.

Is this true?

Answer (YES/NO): NO